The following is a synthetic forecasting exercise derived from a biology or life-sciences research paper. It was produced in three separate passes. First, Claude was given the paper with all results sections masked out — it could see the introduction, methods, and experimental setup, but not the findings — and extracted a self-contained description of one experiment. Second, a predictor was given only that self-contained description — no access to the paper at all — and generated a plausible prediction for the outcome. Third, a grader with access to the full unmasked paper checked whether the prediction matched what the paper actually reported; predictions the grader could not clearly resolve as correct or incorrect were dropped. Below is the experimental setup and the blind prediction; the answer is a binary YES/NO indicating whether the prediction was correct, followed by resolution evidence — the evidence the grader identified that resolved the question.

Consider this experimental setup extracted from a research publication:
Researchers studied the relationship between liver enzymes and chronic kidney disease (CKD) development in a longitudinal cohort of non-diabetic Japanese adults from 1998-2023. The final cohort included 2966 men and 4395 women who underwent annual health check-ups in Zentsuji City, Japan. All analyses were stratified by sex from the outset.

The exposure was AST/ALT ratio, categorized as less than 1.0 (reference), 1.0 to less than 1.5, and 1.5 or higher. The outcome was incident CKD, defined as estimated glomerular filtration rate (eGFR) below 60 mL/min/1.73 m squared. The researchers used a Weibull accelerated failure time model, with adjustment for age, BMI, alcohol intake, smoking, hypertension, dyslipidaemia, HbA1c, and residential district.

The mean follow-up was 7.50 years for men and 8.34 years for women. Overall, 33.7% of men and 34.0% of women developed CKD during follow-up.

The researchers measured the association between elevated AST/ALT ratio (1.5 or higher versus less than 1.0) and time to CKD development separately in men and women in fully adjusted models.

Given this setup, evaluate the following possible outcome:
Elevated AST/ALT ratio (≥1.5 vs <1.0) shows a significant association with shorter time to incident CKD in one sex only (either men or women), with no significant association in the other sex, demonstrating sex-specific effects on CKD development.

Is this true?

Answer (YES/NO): YES